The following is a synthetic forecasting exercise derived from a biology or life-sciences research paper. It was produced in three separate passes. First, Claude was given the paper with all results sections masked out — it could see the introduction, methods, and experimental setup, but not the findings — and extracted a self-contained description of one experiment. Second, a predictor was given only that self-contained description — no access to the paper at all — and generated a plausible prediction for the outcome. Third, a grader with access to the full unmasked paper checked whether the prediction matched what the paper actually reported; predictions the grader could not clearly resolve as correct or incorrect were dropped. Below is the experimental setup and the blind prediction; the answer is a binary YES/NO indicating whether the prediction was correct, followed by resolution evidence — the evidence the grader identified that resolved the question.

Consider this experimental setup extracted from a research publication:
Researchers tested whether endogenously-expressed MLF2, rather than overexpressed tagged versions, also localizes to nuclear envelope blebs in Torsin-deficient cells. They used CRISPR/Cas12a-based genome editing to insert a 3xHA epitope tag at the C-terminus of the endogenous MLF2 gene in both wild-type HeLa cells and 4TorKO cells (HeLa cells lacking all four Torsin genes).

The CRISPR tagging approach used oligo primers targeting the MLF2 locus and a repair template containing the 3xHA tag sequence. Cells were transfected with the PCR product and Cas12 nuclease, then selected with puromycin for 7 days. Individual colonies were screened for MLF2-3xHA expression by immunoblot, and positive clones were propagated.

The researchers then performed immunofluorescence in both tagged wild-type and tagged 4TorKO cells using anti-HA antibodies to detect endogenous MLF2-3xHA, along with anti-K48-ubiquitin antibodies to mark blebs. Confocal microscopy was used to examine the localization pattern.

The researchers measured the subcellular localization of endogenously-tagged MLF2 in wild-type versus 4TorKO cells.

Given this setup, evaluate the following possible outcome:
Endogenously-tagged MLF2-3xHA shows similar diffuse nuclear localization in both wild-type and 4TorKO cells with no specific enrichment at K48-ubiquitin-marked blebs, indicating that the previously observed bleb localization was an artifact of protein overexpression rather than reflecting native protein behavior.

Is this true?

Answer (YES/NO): NO